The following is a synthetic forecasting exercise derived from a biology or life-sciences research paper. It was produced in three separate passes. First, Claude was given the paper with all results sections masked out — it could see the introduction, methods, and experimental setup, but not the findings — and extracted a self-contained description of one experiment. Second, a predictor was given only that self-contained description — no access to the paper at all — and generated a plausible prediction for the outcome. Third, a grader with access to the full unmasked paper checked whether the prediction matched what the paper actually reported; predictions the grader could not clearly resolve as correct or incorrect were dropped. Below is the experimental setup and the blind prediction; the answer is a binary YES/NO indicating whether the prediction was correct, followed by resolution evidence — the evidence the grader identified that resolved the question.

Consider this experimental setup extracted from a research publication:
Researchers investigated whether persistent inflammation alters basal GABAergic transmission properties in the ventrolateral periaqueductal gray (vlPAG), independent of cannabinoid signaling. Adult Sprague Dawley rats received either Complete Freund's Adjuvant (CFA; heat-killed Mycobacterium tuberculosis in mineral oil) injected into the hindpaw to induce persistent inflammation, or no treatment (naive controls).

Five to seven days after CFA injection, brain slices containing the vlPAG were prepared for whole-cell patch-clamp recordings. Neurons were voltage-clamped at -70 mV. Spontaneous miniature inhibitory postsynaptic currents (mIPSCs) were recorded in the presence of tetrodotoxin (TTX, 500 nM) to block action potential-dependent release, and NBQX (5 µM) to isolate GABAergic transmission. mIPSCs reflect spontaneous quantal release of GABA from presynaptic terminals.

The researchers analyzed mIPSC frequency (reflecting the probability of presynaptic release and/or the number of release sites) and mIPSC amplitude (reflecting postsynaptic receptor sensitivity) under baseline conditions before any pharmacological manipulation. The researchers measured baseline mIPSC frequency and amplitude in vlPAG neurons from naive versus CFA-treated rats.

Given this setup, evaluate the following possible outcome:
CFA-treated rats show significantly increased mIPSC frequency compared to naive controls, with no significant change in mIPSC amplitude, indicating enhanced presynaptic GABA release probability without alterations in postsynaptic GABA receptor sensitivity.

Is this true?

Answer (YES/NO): NO